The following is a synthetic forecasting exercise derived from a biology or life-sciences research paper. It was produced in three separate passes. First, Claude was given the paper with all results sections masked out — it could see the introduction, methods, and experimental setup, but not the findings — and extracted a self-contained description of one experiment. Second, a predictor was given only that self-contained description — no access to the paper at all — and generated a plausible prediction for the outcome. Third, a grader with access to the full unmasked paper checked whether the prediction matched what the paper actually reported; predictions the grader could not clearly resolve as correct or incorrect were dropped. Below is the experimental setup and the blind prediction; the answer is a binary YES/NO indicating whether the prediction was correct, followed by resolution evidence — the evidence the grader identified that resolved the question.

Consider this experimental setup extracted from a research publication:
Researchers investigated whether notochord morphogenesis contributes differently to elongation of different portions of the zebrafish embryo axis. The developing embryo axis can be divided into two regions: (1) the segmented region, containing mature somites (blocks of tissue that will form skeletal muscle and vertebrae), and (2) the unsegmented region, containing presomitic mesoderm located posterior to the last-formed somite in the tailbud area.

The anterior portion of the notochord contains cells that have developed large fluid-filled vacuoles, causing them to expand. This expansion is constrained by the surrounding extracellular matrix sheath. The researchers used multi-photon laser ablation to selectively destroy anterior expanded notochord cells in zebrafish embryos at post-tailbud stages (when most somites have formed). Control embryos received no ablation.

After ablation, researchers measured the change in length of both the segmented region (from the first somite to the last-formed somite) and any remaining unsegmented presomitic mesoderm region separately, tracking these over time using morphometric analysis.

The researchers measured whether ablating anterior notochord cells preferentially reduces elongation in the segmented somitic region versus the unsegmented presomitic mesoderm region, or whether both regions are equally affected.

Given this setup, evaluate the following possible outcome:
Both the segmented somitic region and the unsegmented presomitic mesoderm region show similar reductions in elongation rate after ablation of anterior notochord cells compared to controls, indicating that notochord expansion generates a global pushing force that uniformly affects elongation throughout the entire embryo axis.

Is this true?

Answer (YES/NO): NO